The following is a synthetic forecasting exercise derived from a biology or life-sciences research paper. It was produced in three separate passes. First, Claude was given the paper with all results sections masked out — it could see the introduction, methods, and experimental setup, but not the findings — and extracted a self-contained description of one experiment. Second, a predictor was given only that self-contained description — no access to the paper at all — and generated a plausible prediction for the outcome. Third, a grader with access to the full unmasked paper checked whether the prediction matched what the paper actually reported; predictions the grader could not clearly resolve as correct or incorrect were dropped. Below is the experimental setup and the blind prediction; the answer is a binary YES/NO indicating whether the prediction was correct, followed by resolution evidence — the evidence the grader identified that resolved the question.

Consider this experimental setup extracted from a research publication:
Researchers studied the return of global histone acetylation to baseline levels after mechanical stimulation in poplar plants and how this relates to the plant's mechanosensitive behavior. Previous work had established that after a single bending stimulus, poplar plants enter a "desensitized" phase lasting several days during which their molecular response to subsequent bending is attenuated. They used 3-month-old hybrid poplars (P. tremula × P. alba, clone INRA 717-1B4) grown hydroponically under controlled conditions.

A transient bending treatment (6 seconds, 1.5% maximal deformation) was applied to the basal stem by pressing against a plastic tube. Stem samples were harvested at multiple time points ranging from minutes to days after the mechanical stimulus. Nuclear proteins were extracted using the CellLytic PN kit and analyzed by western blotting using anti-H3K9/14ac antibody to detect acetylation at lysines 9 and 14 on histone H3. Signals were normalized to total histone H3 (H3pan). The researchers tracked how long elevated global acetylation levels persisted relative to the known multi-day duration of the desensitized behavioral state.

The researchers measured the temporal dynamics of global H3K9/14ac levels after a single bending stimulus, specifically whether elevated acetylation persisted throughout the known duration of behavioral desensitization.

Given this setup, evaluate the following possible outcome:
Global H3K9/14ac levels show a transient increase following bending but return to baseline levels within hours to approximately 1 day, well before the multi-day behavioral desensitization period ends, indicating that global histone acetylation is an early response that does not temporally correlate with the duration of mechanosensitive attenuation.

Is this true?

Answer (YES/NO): NO